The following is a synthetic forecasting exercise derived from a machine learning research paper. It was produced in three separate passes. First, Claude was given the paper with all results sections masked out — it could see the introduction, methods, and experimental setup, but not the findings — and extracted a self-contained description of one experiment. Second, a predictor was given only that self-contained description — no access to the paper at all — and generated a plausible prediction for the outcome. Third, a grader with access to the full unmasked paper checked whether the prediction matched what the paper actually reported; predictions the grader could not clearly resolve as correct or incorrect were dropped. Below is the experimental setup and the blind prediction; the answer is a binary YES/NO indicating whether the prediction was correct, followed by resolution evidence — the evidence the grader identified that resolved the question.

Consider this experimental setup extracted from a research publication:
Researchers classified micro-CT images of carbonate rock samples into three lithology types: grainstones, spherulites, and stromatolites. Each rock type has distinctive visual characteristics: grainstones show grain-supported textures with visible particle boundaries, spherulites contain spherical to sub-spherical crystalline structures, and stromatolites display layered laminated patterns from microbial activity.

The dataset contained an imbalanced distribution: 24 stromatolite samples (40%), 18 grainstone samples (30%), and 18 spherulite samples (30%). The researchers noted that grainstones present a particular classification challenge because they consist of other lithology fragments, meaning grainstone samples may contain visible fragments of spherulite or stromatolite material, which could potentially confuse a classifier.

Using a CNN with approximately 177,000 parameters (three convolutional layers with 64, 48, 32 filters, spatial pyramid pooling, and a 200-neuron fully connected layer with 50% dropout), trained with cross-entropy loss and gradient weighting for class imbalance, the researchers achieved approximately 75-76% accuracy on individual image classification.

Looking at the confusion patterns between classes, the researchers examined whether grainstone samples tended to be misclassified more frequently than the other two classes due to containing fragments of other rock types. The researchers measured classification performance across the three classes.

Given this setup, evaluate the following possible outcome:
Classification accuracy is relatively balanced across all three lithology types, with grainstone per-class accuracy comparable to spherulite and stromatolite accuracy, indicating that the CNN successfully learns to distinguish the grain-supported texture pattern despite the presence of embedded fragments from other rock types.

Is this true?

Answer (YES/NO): NO